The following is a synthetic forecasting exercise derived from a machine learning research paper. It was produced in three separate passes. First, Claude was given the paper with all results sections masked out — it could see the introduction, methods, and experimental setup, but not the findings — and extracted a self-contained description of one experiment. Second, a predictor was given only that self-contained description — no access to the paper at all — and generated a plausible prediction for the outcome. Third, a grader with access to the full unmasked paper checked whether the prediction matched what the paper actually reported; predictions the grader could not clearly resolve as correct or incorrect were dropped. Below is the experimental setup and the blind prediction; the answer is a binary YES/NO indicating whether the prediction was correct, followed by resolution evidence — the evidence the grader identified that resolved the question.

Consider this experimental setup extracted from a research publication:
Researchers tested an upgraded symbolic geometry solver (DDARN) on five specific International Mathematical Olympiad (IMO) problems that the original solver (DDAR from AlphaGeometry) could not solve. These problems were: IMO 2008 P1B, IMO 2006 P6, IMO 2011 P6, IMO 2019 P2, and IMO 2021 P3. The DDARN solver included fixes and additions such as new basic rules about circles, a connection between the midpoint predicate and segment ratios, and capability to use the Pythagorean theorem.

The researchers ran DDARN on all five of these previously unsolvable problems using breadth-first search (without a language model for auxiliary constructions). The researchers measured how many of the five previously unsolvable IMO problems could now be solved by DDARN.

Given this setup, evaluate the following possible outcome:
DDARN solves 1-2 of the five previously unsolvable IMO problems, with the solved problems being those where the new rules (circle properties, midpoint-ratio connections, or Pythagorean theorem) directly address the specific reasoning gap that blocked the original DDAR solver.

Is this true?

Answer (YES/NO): YES